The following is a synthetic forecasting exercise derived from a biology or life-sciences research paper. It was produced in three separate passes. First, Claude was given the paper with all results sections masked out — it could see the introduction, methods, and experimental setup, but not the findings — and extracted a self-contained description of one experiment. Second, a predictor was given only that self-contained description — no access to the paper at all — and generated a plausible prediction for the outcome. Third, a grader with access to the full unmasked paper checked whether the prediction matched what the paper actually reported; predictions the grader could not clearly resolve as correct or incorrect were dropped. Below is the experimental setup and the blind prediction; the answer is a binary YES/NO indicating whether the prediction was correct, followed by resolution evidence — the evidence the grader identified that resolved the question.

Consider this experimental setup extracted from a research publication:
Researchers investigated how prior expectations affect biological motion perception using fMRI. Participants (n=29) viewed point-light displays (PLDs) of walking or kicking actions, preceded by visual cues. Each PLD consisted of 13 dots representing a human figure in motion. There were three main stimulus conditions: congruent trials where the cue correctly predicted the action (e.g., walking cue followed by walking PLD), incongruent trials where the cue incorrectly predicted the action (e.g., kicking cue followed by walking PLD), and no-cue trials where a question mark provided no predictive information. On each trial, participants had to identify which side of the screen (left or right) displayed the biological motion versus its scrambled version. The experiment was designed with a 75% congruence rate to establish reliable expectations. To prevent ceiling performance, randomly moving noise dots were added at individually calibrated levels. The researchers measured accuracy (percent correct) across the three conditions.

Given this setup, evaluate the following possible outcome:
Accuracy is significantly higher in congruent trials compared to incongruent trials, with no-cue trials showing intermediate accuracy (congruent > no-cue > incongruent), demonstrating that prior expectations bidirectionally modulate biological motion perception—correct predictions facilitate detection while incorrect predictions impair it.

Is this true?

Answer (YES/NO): NO